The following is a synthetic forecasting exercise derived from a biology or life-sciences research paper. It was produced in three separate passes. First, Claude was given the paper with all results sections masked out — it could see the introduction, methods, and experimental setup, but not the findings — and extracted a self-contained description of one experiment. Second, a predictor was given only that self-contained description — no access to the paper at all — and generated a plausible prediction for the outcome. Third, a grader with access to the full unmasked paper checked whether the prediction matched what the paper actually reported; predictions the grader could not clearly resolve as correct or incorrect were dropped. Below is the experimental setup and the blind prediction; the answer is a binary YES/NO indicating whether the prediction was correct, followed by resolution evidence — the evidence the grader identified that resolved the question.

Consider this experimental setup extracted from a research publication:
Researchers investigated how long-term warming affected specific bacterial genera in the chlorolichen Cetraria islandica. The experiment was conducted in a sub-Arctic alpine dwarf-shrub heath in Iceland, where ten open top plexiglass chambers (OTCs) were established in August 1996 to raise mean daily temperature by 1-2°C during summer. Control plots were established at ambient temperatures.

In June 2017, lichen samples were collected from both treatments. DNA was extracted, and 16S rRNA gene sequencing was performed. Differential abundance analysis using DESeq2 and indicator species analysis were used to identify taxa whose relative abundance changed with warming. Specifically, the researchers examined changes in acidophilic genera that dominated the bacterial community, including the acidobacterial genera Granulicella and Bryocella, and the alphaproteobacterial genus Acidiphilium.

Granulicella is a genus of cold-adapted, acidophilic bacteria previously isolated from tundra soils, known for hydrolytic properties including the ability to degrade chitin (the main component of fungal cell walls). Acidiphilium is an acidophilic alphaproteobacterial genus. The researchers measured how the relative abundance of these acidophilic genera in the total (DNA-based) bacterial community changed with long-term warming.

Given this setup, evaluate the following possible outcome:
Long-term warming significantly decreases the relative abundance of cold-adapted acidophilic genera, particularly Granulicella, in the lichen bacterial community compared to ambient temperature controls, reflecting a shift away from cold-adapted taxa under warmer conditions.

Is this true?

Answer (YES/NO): NO